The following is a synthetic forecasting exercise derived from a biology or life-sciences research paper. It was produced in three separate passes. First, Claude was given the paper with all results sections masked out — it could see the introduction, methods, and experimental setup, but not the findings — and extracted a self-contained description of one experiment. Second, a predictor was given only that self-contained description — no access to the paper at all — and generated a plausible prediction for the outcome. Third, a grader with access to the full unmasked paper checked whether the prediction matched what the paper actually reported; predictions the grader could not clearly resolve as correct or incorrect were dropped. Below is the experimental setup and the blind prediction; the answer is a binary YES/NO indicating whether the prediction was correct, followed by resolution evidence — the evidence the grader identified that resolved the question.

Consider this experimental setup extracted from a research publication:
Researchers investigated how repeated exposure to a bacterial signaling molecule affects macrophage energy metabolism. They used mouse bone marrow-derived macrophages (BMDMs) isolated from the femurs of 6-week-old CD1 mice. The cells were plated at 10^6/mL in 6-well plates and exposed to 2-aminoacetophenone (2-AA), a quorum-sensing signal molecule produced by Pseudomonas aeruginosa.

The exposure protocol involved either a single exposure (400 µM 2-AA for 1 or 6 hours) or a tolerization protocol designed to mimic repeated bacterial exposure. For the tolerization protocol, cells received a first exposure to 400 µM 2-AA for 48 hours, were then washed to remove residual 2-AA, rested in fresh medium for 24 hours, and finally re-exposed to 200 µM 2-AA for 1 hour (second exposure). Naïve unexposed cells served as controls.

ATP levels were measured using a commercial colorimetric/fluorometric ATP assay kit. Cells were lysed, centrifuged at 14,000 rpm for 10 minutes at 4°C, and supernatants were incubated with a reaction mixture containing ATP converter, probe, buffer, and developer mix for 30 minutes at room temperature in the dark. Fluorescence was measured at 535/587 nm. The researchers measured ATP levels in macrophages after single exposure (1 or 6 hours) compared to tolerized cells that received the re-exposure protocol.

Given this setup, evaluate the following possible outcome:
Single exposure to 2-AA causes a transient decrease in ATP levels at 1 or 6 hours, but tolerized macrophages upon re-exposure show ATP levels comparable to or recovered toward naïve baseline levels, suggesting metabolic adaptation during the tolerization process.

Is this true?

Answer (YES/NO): NO